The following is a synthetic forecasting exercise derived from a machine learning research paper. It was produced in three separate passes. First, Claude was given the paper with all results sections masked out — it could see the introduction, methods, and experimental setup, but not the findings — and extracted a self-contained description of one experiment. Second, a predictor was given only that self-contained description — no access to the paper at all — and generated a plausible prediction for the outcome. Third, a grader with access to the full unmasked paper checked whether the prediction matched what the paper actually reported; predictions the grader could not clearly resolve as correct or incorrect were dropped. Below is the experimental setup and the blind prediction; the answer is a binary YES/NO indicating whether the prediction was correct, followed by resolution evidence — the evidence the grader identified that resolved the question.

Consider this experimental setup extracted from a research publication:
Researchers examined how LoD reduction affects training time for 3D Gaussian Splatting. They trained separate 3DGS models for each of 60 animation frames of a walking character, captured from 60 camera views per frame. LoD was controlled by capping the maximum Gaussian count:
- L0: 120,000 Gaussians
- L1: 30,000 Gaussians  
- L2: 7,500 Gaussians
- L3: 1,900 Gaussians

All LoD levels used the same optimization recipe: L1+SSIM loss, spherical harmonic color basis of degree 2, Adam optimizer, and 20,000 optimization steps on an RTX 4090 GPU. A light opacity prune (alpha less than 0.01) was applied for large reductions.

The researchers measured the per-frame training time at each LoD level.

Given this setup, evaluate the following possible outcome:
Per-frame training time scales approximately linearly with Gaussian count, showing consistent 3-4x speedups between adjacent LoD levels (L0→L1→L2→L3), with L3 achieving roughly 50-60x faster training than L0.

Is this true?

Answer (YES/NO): NO